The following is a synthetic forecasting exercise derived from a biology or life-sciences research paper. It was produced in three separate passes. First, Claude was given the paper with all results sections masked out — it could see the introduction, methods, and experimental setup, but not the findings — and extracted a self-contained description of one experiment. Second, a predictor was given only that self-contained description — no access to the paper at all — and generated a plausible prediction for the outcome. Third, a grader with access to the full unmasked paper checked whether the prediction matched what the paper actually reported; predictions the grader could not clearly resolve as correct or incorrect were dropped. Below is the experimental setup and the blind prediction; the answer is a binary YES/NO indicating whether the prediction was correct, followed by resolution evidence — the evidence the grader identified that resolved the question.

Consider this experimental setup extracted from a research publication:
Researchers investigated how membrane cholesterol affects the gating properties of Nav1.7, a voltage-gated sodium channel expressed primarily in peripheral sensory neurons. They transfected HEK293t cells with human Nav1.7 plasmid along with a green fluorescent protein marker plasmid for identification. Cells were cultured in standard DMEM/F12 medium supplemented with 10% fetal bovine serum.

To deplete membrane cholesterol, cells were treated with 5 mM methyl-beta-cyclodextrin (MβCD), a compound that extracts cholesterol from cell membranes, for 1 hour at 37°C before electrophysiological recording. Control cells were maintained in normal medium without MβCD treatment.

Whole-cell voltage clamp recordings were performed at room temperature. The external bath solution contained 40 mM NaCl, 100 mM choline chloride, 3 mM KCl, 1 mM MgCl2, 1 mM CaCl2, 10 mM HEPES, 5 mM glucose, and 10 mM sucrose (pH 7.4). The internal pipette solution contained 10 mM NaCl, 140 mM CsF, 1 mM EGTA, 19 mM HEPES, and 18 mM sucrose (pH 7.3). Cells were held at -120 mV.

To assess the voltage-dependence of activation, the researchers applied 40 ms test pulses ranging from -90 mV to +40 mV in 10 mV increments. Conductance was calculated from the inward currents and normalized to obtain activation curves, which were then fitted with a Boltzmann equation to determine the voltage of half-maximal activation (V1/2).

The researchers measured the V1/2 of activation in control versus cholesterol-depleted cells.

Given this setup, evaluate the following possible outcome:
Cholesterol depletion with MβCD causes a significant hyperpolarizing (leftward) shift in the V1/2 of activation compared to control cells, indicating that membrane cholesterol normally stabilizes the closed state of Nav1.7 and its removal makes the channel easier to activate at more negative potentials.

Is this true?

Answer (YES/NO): YES